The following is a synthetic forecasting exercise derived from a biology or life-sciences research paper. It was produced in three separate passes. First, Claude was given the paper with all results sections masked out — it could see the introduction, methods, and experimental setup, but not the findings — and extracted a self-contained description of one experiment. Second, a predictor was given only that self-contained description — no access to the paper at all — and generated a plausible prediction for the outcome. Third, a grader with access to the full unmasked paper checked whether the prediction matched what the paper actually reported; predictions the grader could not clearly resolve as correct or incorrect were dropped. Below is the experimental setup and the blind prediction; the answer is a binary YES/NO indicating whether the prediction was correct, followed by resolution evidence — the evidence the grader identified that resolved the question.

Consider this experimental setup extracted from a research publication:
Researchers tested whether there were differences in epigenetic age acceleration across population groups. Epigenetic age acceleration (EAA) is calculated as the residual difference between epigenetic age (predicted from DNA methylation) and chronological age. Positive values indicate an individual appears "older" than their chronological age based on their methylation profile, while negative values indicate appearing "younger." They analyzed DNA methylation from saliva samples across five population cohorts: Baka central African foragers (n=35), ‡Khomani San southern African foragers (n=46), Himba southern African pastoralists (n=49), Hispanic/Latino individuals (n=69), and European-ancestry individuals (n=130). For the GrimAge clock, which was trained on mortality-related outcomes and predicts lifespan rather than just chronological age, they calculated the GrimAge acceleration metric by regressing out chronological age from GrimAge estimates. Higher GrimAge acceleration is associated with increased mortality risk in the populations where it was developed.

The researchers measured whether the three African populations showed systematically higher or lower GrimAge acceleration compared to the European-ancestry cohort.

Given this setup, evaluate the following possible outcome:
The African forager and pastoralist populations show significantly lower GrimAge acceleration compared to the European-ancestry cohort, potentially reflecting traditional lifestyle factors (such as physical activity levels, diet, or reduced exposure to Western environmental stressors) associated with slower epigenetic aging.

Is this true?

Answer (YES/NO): NO